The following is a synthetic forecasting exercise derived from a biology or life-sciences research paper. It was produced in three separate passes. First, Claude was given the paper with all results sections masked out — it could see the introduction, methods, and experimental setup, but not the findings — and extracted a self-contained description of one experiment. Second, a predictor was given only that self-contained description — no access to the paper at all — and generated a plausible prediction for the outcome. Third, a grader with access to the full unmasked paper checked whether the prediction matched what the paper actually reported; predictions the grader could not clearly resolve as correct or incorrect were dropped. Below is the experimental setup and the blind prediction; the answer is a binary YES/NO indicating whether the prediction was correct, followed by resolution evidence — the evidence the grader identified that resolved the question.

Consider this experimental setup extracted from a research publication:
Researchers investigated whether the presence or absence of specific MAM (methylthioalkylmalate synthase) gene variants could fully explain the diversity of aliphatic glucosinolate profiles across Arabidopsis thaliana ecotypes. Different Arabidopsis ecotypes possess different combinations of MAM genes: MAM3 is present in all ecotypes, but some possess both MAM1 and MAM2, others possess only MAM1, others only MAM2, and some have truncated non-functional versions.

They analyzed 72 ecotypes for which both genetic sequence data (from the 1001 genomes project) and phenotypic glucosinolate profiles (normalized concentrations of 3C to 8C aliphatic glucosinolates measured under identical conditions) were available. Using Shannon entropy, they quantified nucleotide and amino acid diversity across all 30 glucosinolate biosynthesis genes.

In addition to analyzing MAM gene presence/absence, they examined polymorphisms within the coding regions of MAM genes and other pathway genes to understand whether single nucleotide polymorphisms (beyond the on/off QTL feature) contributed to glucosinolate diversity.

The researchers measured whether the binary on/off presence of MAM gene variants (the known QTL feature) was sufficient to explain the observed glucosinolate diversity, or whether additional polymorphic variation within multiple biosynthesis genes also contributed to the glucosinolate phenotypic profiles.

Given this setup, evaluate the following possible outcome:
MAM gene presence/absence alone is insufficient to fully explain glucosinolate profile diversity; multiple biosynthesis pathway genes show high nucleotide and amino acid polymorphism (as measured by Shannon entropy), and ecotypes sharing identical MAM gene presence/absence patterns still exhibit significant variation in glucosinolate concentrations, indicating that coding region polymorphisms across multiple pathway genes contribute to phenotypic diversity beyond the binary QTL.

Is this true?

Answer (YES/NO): YES